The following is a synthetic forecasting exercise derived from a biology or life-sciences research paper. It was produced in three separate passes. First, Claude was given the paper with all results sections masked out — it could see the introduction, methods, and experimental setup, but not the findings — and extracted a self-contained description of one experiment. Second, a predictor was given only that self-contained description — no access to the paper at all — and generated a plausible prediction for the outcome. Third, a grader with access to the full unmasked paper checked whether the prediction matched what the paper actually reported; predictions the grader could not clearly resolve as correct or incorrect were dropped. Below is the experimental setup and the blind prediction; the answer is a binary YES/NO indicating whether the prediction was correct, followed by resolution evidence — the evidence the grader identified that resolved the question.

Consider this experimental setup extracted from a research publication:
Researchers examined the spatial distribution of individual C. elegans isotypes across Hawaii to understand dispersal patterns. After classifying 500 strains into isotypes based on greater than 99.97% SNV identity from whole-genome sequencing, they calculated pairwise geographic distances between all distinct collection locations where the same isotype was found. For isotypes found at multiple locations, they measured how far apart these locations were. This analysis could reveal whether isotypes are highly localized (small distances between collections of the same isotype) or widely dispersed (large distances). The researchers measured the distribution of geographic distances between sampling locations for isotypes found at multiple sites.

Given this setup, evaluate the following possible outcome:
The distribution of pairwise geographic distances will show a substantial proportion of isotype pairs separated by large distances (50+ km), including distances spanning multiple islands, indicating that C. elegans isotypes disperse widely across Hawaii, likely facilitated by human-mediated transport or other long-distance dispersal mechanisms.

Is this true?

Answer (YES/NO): NO